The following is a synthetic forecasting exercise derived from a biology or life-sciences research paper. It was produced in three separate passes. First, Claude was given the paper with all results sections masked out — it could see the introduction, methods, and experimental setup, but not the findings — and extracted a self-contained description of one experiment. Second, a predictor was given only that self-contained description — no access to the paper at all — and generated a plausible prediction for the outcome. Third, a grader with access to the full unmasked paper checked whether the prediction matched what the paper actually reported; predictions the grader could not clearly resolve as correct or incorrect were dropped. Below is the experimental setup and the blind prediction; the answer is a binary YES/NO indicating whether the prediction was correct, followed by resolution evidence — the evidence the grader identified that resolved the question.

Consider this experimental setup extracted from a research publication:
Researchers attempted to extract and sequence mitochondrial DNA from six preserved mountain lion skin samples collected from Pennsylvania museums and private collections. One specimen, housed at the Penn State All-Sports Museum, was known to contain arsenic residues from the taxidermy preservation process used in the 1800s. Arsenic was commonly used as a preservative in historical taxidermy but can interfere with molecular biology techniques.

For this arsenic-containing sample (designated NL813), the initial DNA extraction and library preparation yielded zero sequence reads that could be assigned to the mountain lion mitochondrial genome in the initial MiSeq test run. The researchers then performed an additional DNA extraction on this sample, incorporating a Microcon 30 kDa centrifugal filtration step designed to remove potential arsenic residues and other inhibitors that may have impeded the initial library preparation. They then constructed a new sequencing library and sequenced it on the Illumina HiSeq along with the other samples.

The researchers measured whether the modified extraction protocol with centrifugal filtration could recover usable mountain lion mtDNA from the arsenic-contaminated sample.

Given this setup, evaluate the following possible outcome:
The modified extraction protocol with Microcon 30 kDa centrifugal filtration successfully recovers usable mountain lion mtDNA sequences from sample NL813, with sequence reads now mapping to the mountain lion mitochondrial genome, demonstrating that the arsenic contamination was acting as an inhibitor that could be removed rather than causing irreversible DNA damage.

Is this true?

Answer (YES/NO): NO